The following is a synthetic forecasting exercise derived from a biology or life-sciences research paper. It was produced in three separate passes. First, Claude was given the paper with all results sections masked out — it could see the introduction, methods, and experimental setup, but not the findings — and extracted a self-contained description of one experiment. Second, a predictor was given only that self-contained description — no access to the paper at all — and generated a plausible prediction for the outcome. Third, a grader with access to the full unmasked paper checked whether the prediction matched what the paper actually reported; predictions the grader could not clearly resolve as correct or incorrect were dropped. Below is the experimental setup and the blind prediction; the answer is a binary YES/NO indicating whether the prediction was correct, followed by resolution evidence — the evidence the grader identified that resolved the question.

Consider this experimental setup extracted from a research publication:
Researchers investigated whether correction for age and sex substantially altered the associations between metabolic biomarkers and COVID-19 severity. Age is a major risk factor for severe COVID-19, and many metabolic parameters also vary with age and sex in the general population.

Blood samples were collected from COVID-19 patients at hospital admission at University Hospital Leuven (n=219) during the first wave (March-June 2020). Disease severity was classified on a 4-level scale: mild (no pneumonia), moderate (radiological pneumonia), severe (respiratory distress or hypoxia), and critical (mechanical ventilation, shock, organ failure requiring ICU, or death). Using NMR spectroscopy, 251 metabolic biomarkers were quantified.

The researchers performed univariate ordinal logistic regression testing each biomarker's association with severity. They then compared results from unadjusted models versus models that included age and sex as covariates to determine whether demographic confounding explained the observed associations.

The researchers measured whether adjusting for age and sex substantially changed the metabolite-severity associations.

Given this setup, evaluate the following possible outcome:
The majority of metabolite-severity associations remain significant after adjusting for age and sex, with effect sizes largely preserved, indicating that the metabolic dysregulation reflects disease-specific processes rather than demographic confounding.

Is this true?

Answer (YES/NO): YES